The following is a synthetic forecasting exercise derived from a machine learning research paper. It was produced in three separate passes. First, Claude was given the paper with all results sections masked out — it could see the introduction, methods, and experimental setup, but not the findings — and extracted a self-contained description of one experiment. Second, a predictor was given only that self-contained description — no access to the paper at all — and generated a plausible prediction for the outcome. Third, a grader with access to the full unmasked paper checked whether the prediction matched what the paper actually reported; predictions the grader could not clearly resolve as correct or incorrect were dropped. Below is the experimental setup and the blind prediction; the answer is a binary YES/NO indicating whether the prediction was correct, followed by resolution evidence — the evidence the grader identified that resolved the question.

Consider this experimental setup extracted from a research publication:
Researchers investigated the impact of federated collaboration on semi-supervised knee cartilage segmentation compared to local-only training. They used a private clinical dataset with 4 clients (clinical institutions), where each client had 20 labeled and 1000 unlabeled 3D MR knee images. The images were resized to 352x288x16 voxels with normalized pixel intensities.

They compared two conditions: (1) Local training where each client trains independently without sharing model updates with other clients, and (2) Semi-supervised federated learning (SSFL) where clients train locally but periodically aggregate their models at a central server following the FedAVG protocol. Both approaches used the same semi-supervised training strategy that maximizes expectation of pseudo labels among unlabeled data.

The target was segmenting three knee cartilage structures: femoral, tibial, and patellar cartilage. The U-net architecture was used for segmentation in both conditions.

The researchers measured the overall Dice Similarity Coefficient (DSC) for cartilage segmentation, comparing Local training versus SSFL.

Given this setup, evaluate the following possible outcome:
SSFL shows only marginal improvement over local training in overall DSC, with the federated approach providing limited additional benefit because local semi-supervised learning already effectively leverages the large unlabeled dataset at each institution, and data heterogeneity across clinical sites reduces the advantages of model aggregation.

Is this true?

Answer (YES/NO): NO